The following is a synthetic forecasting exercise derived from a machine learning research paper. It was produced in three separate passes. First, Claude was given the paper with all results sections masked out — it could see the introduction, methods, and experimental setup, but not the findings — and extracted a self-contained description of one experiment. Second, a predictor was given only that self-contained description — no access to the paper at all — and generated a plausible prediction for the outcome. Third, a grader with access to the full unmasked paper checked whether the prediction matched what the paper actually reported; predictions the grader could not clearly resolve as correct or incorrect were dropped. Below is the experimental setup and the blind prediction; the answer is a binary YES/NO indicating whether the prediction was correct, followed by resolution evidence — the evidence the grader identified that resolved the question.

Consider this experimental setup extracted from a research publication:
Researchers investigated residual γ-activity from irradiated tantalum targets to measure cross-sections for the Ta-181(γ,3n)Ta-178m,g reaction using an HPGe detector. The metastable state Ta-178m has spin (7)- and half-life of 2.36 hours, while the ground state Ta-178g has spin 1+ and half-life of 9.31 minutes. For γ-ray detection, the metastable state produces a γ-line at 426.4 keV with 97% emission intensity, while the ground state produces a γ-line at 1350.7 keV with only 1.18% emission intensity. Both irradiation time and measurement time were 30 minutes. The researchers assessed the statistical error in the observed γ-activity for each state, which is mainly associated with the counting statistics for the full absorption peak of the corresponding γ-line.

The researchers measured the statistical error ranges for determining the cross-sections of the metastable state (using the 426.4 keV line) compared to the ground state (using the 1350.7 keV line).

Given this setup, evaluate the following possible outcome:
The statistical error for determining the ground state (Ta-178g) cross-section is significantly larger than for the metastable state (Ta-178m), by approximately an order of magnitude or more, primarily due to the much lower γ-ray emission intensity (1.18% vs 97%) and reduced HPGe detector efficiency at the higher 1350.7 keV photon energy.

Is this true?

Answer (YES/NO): NO